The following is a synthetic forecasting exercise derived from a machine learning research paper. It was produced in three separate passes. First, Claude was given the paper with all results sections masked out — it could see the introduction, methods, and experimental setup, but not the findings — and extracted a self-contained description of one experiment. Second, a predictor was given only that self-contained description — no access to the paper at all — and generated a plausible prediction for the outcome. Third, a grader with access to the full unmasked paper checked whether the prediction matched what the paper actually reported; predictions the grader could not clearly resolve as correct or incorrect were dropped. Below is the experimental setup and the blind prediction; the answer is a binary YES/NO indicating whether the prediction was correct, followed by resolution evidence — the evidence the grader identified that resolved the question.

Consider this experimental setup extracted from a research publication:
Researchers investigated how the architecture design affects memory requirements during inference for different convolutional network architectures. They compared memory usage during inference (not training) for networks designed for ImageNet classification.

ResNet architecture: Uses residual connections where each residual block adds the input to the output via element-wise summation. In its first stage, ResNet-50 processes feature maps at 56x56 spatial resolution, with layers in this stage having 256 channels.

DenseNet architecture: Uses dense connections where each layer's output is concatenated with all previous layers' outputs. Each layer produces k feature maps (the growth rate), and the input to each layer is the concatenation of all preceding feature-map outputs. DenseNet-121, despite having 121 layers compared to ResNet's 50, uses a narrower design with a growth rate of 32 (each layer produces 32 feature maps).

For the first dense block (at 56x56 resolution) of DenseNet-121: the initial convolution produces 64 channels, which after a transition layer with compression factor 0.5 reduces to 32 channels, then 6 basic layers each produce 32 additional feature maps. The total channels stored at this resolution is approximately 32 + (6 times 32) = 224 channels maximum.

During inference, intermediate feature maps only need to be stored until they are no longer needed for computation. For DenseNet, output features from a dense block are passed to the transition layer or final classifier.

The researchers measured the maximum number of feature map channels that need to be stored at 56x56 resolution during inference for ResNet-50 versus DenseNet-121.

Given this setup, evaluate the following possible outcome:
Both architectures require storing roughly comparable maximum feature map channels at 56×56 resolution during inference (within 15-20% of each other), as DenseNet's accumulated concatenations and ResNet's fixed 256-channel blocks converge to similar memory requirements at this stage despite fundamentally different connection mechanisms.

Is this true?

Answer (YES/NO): NO